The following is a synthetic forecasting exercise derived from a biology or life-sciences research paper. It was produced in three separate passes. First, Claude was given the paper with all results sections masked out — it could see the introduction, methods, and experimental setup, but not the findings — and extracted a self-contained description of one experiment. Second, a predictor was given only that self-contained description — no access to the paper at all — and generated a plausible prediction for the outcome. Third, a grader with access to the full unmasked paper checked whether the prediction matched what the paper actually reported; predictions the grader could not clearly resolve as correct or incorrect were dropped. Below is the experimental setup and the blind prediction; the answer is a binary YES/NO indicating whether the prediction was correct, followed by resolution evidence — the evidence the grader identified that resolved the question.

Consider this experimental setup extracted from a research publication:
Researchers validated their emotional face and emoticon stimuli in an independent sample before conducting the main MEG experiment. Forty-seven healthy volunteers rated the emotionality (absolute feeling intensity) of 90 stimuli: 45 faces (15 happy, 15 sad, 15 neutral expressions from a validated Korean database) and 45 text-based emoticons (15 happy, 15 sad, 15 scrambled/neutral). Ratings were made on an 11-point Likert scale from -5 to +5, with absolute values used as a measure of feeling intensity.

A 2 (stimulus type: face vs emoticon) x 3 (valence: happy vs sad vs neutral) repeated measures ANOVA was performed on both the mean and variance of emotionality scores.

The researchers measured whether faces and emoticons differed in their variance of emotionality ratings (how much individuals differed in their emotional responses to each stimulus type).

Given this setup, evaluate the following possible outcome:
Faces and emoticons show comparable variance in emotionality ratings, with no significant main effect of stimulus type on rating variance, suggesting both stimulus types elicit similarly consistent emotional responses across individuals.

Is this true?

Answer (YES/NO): NO